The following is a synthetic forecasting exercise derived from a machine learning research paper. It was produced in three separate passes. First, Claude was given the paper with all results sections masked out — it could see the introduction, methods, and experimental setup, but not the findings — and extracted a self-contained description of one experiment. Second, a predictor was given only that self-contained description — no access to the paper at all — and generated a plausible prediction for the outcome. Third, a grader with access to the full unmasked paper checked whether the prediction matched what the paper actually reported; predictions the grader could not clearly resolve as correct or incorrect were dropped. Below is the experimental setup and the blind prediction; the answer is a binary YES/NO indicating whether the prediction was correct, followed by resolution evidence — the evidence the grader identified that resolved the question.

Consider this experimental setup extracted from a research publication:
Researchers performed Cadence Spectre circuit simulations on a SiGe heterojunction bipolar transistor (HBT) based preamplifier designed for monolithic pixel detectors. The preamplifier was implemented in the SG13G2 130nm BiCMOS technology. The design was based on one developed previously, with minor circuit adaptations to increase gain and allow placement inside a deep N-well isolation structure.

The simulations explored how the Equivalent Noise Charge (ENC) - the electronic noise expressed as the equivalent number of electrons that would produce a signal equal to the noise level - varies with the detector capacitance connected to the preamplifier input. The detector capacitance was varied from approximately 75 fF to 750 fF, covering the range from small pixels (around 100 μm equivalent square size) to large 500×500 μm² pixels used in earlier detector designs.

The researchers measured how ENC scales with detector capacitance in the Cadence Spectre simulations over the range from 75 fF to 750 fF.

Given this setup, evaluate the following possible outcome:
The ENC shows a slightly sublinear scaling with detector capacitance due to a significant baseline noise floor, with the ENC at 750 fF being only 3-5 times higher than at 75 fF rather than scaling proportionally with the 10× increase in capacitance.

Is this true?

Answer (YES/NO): NO